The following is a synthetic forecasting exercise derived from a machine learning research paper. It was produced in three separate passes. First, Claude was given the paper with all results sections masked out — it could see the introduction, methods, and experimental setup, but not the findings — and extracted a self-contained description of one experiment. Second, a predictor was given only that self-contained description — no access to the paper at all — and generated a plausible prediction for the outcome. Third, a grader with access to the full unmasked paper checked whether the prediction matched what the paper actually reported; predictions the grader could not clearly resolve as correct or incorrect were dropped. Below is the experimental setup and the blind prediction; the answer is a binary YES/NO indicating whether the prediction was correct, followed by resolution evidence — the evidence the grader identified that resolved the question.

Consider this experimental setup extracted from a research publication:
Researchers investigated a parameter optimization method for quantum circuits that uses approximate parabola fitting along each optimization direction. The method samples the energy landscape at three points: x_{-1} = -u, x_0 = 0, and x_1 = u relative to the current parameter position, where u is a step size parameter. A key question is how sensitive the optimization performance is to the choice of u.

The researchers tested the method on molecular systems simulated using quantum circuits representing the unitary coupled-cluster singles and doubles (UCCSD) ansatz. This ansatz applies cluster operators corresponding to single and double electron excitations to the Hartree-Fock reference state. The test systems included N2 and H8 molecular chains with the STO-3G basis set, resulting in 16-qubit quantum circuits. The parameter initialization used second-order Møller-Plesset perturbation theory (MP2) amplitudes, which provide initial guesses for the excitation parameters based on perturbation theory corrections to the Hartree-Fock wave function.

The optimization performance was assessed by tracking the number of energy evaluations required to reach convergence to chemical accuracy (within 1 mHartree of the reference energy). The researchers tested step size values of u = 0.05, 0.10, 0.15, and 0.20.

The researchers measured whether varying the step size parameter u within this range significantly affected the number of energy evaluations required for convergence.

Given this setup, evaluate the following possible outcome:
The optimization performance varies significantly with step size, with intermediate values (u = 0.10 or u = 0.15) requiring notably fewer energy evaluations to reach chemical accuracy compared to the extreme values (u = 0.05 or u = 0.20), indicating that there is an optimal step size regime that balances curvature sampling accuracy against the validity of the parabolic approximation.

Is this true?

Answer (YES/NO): NO